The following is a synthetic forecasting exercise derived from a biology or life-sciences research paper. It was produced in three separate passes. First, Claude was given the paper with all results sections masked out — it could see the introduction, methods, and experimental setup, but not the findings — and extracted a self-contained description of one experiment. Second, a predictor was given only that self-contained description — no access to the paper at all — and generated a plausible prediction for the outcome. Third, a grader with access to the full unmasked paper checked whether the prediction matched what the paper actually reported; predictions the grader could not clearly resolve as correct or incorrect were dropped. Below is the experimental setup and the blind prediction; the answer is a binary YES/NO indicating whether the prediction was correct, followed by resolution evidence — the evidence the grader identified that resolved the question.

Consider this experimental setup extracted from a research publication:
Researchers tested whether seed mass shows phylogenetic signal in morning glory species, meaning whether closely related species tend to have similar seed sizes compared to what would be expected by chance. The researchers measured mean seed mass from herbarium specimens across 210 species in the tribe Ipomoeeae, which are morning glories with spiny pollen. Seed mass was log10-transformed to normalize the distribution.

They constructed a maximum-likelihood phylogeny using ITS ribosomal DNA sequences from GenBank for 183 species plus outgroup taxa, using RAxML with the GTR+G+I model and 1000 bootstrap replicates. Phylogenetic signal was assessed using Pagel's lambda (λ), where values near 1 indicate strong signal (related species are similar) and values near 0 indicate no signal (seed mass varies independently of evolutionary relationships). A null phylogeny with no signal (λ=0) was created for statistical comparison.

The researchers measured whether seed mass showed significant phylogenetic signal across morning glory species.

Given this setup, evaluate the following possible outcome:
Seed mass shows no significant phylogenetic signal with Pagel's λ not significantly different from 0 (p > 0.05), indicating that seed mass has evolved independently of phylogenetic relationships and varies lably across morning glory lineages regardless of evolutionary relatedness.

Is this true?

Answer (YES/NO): NO